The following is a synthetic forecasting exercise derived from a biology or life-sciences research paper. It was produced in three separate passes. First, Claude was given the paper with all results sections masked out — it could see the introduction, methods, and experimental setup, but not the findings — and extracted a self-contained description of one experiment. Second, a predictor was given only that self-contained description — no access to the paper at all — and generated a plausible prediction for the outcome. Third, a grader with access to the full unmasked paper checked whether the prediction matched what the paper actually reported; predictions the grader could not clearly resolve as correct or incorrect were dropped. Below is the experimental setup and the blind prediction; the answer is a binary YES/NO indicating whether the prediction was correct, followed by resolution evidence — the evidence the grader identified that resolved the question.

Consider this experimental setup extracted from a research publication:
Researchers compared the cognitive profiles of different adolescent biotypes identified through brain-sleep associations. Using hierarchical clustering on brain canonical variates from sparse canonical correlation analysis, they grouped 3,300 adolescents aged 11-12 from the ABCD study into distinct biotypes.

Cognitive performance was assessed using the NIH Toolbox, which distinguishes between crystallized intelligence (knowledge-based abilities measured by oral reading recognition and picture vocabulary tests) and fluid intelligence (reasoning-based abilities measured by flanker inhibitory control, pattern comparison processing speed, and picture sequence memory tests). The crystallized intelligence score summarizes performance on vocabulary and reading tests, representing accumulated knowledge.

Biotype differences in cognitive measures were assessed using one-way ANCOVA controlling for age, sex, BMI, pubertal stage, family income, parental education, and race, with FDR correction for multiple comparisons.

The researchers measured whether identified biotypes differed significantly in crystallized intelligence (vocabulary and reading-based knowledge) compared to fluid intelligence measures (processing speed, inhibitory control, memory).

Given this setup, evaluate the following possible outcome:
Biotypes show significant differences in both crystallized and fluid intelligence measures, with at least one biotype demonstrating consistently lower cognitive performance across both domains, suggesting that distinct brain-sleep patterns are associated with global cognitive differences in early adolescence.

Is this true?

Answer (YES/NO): NO